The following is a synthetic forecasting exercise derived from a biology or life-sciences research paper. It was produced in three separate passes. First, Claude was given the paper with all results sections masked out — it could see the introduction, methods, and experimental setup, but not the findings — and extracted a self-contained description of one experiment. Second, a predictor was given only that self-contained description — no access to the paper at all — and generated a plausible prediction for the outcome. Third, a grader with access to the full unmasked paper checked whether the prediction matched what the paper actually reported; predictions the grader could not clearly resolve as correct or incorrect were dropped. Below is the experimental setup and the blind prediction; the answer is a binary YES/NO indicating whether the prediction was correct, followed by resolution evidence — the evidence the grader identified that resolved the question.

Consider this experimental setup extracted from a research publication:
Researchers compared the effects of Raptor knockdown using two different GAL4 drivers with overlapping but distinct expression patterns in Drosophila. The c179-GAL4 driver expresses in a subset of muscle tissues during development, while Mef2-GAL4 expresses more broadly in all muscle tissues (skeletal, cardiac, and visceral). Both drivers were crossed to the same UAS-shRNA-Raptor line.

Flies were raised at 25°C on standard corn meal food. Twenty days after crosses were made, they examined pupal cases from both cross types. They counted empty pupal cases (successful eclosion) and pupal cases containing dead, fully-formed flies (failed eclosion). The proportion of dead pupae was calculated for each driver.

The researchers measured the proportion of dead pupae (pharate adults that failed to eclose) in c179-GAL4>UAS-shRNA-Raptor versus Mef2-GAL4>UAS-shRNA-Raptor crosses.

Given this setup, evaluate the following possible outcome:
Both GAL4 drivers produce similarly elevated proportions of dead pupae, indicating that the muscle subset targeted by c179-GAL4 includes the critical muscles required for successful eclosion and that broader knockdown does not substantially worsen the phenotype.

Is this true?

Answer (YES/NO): NO